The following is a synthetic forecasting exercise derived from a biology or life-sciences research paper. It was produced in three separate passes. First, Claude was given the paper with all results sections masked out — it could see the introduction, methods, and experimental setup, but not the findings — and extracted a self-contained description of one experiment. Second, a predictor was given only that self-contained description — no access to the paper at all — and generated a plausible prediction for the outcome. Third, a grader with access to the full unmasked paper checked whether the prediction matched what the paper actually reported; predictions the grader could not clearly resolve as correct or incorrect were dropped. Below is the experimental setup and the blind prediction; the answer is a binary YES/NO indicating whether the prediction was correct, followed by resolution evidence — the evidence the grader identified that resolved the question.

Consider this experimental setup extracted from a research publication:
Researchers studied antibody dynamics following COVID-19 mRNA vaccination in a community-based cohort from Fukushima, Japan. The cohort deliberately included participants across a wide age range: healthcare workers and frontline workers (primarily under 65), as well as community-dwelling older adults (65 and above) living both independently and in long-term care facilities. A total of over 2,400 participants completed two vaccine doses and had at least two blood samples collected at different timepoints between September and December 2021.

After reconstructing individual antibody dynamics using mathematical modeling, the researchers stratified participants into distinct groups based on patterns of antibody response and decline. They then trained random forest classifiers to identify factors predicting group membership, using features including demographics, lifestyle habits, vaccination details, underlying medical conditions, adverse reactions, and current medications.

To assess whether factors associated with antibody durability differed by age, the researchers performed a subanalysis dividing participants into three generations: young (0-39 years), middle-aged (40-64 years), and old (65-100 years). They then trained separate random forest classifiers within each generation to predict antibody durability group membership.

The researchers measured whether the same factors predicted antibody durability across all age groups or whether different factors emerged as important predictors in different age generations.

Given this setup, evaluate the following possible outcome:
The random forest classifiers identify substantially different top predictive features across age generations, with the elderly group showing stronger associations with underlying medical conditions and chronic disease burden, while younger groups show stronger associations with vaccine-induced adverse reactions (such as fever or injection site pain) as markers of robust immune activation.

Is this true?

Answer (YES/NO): NO